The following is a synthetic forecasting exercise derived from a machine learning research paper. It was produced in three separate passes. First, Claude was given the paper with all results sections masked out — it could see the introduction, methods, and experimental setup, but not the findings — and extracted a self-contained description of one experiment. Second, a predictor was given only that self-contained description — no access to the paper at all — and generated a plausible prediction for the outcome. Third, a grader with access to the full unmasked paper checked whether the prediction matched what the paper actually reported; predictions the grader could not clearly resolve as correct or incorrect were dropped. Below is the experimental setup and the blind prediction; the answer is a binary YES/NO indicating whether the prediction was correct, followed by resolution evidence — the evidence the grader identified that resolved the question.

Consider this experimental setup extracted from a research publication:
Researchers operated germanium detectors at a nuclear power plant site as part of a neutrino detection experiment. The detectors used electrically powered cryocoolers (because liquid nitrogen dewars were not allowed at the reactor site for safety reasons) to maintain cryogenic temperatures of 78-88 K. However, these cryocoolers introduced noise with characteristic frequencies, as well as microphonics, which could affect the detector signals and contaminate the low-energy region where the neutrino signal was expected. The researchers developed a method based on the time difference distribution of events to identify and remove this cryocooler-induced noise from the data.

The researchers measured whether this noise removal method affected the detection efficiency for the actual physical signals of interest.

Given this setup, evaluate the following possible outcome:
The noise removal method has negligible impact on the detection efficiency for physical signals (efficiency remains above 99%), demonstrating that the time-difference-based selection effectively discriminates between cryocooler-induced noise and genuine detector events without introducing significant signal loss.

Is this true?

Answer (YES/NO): YES